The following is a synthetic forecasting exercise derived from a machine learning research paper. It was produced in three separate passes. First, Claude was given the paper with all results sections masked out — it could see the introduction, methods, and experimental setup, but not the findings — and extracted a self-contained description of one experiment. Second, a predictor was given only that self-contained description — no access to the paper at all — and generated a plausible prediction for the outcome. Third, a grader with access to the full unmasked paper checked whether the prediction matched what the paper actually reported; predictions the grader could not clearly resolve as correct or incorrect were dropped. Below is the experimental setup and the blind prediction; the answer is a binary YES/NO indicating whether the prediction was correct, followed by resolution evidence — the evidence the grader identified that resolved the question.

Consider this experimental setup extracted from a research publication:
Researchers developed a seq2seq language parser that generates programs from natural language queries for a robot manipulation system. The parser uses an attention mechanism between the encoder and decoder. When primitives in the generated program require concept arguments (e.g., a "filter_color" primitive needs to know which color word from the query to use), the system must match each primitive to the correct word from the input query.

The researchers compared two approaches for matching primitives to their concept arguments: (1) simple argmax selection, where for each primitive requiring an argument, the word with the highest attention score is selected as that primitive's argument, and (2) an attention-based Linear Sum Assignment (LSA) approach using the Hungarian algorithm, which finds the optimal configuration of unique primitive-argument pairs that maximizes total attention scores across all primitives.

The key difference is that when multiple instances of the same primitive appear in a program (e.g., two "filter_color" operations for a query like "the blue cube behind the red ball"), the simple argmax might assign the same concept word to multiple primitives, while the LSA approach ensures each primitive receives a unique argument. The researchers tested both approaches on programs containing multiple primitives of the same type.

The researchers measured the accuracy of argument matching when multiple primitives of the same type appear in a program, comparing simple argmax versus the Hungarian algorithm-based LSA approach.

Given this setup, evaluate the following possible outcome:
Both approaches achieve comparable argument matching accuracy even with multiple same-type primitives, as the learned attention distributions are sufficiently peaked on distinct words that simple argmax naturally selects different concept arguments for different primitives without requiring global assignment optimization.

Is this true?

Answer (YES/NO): NO